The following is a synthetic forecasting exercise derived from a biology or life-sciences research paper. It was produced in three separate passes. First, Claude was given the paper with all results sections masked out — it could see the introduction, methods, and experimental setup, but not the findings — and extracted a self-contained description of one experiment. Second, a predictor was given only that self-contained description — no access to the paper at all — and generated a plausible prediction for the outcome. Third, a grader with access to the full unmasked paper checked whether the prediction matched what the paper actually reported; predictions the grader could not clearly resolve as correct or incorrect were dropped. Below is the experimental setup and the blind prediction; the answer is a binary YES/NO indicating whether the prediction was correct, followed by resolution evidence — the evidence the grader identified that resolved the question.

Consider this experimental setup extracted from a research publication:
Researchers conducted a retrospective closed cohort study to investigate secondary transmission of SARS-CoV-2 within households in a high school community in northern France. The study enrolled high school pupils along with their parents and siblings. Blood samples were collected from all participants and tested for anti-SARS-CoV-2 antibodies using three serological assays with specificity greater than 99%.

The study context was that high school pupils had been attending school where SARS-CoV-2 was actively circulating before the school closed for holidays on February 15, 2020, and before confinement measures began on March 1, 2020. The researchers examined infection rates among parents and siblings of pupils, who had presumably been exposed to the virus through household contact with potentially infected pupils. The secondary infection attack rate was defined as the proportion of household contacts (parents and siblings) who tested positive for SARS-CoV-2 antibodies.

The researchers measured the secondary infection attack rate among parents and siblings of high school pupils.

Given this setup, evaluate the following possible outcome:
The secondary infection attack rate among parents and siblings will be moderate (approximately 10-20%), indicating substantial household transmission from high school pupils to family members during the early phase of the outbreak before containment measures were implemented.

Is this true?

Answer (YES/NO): YES